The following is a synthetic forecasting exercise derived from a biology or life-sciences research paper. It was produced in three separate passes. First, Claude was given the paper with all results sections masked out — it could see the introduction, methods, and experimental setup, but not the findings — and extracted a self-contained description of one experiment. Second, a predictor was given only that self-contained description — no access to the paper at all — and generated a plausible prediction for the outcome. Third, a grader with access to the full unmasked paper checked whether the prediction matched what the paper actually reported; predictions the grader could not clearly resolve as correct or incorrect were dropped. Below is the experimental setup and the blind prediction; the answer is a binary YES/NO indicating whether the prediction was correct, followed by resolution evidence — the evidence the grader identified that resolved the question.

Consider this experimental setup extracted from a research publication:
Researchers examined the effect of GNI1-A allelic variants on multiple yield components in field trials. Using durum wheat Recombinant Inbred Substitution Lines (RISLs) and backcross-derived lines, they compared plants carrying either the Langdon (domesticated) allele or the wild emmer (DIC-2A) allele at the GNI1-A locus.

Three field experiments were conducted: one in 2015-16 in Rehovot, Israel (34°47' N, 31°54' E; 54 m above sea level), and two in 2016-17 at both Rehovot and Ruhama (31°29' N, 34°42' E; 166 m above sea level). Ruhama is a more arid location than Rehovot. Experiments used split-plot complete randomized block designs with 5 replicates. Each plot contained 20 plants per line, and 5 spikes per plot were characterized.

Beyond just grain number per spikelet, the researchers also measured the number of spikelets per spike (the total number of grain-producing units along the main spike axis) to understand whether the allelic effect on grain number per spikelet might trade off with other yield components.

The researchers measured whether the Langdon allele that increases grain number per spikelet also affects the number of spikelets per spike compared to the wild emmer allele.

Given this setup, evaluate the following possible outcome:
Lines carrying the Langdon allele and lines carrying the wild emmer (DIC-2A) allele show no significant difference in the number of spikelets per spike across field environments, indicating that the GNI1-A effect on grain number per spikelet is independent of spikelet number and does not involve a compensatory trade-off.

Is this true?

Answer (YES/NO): YES